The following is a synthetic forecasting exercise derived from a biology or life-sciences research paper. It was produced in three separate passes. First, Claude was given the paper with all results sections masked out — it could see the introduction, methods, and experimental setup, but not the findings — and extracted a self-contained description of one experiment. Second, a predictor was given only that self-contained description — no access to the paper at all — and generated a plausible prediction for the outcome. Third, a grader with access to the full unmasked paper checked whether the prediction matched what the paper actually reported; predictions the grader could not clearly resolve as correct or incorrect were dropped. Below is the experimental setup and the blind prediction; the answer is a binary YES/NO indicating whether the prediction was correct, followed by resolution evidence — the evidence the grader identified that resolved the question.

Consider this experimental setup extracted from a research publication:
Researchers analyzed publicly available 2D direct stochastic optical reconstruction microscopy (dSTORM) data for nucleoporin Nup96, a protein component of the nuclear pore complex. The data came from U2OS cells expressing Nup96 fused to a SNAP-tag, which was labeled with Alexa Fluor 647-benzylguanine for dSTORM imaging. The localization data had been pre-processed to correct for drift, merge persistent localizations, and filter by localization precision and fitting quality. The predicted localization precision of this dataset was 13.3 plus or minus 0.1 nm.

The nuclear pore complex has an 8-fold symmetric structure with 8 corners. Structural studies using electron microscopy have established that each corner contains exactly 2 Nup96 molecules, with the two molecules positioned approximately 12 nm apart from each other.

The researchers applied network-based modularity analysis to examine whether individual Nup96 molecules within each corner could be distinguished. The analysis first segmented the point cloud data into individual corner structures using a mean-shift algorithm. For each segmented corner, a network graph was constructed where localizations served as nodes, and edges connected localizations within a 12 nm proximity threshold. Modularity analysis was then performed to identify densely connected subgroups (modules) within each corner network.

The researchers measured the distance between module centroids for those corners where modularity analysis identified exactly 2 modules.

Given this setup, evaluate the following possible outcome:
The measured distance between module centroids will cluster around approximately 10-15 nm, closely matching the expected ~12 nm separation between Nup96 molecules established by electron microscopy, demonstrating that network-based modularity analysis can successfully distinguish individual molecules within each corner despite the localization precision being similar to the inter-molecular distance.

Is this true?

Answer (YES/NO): YES